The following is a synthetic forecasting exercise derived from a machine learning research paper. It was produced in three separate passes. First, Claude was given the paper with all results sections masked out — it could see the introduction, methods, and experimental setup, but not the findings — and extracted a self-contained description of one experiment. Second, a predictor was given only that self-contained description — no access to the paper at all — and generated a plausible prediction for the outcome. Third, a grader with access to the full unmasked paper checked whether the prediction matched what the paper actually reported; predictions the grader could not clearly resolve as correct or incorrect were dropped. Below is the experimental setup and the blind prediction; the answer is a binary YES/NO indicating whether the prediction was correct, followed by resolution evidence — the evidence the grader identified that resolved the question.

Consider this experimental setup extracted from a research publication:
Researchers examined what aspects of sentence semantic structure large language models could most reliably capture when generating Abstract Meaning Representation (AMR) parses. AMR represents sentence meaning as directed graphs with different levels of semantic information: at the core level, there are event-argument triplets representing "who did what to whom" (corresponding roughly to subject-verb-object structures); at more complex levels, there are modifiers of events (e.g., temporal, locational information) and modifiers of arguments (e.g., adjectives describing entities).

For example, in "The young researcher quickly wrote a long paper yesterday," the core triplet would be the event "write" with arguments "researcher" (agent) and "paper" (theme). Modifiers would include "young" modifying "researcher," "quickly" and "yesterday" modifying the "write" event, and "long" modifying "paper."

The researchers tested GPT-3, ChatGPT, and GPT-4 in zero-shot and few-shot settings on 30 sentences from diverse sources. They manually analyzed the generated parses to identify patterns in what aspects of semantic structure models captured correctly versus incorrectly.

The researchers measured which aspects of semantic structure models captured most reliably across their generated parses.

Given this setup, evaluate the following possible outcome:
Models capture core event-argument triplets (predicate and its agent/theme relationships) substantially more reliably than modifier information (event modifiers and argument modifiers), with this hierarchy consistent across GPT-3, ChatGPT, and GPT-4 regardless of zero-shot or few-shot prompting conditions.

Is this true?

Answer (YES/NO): NO